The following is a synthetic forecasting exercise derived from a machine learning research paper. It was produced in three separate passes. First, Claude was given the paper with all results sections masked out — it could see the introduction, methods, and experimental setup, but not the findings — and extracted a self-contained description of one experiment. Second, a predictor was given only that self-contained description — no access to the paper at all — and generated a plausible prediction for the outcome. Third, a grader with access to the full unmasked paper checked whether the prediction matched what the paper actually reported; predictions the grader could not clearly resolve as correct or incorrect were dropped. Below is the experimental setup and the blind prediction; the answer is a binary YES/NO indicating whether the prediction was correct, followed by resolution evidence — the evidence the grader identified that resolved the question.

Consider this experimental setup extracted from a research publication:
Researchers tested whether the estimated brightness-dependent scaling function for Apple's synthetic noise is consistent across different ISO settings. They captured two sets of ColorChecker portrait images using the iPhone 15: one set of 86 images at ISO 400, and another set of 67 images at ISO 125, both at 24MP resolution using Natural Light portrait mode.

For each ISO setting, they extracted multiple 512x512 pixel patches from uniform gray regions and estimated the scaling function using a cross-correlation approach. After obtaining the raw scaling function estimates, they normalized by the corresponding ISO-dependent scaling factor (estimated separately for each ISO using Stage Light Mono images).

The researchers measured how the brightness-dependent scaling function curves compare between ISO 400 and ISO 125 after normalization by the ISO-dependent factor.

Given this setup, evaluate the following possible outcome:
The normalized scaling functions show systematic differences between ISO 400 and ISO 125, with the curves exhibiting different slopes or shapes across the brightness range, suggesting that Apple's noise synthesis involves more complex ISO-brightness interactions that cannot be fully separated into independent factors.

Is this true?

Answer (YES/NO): NO